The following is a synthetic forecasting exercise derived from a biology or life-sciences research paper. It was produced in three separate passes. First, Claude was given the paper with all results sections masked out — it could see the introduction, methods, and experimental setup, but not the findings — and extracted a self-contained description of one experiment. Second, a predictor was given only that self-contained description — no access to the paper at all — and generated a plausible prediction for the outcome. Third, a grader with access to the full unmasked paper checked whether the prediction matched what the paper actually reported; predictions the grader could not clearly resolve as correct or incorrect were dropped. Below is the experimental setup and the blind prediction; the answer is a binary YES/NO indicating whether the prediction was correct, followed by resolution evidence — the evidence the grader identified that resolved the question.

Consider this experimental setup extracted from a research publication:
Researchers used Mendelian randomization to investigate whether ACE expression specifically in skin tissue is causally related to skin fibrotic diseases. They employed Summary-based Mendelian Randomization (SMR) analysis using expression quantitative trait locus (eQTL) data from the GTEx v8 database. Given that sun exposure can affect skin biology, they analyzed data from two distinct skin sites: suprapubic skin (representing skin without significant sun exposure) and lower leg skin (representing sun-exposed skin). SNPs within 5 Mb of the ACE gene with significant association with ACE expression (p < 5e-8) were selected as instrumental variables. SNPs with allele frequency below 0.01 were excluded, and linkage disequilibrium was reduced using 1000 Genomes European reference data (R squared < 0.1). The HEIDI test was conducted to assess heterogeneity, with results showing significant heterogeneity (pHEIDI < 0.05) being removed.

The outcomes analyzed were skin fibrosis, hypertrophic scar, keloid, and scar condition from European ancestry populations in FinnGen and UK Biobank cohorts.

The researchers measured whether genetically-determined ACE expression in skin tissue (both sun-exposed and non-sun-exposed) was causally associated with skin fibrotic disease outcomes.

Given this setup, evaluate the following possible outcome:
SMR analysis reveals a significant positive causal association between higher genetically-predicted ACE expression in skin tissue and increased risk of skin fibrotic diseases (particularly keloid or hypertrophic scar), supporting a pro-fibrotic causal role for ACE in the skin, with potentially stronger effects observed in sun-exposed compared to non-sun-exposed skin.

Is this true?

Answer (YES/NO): NO